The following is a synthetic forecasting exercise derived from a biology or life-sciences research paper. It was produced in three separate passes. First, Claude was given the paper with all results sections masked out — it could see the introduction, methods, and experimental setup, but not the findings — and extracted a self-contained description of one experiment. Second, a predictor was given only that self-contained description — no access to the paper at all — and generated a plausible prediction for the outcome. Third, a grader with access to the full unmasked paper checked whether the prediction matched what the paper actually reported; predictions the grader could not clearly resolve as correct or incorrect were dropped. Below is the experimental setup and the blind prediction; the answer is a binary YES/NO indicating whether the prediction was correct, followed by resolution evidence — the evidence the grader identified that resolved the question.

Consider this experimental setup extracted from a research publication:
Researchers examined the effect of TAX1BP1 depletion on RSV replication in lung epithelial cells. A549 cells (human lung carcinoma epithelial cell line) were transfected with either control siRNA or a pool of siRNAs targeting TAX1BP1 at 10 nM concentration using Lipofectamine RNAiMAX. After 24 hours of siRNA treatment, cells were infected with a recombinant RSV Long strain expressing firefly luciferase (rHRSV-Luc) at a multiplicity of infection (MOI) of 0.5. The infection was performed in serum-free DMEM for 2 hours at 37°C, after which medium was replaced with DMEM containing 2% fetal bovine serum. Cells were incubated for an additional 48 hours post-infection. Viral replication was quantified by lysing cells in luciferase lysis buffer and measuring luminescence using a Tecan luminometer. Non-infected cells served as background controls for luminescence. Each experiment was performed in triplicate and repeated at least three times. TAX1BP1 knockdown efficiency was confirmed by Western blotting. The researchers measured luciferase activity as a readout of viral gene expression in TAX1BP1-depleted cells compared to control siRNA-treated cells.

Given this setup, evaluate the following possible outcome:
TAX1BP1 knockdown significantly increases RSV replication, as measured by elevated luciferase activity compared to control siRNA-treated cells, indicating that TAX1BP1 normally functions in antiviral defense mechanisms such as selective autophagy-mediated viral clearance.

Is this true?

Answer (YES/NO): NO